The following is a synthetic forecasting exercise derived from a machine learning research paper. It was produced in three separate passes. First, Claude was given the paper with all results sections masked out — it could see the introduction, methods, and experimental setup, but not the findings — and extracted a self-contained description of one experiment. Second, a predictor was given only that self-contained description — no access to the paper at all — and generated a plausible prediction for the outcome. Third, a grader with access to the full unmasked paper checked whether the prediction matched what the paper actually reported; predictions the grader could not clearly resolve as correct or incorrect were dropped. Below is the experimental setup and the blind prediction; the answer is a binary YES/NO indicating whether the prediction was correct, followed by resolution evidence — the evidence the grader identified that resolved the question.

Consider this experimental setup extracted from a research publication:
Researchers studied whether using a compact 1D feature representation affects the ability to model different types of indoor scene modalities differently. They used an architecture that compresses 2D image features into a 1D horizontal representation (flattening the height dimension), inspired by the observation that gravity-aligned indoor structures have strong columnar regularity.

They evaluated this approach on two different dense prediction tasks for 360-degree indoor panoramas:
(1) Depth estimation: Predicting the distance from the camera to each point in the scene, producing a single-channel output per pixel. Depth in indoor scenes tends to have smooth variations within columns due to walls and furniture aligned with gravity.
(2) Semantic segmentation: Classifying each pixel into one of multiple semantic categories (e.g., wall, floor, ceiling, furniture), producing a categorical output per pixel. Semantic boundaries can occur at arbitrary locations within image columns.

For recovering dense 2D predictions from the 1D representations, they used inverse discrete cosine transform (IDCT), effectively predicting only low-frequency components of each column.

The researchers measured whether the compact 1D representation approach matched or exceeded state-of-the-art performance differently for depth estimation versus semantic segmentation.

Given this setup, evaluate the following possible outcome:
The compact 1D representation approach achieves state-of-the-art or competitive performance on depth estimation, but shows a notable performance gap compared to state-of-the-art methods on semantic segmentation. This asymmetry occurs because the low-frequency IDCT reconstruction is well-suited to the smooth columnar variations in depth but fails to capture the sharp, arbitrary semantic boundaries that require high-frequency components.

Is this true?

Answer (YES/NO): NO